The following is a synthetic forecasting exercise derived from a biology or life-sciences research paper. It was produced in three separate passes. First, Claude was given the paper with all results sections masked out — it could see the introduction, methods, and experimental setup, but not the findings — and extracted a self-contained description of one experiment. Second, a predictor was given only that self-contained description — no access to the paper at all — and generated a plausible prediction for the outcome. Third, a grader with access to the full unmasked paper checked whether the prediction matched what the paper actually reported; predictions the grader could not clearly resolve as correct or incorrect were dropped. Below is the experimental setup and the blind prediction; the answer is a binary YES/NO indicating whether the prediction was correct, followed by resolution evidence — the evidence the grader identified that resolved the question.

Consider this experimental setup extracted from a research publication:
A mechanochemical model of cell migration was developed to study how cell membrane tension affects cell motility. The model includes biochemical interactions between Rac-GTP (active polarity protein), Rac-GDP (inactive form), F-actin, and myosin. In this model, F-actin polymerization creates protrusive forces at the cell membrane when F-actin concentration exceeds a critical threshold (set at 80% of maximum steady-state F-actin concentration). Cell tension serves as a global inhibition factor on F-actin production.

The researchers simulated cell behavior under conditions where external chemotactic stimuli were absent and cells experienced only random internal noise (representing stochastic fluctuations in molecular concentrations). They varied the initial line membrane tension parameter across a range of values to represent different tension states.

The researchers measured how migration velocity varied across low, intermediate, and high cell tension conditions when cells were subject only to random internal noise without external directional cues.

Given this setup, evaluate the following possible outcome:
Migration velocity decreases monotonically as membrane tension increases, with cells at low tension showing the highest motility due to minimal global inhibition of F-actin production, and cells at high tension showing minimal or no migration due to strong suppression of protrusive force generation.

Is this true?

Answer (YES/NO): NO